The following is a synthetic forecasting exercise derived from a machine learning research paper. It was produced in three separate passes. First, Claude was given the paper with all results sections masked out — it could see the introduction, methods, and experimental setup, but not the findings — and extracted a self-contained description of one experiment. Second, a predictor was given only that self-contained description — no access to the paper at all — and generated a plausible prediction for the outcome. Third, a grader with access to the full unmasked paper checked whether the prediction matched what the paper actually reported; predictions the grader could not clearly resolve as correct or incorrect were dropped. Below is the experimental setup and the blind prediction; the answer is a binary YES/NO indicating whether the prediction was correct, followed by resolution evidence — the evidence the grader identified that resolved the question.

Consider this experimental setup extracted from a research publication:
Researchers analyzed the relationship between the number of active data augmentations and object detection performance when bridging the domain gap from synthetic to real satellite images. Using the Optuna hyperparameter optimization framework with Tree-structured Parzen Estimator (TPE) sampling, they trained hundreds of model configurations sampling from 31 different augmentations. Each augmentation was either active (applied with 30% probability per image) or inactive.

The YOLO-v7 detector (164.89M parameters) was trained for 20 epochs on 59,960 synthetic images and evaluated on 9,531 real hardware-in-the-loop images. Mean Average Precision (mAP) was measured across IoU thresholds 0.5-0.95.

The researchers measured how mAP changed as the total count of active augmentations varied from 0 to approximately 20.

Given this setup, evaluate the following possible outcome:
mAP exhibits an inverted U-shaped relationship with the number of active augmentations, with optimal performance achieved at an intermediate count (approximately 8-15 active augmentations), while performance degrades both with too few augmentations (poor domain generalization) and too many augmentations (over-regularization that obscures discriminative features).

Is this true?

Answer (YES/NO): NO